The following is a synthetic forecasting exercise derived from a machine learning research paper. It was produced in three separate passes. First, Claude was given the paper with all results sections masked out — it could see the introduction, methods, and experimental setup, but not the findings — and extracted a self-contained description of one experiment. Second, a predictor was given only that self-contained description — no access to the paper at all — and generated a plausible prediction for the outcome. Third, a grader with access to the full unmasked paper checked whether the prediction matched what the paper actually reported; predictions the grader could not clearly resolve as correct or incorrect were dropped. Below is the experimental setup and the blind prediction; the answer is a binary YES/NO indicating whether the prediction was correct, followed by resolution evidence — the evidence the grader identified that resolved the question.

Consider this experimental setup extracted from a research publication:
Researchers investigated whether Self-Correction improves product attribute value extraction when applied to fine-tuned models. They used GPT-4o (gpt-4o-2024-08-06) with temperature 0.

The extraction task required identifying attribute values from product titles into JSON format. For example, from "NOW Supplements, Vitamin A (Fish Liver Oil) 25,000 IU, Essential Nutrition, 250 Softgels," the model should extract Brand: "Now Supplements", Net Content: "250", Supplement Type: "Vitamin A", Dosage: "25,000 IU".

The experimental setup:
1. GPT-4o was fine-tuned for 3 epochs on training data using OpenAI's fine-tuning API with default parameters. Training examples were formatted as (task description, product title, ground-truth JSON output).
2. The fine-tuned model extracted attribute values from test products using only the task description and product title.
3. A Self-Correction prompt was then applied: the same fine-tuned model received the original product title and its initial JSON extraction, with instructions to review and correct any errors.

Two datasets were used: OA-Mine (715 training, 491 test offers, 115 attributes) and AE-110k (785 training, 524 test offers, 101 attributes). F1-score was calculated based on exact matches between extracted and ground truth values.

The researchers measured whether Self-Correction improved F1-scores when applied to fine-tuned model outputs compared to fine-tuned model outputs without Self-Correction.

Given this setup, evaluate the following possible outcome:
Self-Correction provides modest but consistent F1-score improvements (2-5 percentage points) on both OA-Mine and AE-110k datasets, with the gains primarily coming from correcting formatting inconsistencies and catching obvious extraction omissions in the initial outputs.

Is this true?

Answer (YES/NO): NO